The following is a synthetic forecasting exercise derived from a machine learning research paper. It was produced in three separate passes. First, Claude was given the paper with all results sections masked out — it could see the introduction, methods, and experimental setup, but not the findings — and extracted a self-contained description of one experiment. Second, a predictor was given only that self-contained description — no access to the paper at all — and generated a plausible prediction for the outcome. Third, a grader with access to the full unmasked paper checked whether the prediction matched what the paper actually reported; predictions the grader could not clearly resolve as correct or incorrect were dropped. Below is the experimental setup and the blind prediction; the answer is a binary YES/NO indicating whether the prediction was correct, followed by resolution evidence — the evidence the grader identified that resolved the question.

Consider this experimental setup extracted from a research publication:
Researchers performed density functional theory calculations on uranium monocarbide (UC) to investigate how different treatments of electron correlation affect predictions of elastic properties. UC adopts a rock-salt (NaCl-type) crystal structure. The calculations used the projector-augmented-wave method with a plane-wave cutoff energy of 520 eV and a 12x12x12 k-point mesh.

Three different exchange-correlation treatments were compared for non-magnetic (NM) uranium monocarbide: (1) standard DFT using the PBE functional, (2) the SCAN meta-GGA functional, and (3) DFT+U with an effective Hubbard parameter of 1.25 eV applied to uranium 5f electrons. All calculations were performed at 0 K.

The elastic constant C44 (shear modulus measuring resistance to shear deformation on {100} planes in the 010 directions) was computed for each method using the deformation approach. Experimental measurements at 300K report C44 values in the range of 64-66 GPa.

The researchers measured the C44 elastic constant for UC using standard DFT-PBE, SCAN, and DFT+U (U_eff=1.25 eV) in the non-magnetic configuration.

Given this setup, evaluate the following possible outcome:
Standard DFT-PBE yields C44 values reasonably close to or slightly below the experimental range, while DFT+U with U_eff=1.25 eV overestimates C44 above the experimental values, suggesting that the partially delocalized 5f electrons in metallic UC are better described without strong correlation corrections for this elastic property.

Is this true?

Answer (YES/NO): NO